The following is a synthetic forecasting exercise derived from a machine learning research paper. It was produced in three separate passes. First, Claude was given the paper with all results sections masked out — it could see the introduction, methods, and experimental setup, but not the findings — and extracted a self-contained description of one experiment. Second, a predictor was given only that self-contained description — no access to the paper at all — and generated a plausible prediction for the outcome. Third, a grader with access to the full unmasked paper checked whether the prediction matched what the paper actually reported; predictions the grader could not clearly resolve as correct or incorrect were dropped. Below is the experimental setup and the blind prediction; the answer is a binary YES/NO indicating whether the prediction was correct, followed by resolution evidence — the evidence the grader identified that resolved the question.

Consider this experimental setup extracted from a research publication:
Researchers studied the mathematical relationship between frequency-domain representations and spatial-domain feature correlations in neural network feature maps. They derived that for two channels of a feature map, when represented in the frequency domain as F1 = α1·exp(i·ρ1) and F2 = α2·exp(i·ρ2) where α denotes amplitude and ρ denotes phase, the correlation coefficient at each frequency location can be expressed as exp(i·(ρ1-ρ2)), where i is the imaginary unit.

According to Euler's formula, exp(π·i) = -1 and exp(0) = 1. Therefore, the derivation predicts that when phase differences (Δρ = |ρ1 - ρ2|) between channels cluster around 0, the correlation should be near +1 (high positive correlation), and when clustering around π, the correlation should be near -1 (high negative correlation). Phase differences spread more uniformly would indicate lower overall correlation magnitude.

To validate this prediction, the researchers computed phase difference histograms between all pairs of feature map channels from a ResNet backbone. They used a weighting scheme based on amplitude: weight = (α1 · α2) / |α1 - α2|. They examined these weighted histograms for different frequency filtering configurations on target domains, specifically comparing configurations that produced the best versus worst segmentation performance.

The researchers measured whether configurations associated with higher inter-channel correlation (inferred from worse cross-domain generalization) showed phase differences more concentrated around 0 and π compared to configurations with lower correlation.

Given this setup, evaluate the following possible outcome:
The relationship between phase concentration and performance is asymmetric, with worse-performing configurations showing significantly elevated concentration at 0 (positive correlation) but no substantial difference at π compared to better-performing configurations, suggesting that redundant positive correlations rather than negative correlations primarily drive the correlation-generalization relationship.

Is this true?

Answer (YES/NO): NO